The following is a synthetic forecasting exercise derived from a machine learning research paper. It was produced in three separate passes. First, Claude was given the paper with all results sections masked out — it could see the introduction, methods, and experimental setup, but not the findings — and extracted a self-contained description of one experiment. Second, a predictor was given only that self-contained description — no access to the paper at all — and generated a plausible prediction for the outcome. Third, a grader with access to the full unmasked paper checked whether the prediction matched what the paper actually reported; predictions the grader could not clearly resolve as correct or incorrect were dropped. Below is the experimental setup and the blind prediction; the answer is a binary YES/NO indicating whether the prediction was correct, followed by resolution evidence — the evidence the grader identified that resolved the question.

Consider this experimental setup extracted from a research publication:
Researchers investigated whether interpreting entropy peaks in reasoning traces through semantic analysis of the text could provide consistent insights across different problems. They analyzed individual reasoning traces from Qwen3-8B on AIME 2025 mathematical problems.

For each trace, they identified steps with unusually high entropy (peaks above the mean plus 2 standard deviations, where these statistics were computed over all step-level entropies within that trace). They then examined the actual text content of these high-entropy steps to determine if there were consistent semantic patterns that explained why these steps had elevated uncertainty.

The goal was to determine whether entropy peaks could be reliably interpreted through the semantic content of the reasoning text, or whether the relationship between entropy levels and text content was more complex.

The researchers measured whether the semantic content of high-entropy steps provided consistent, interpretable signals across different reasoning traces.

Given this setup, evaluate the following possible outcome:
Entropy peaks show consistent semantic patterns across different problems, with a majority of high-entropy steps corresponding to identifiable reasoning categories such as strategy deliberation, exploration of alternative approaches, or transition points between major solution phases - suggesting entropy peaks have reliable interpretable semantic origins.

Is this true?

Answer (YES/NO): NO